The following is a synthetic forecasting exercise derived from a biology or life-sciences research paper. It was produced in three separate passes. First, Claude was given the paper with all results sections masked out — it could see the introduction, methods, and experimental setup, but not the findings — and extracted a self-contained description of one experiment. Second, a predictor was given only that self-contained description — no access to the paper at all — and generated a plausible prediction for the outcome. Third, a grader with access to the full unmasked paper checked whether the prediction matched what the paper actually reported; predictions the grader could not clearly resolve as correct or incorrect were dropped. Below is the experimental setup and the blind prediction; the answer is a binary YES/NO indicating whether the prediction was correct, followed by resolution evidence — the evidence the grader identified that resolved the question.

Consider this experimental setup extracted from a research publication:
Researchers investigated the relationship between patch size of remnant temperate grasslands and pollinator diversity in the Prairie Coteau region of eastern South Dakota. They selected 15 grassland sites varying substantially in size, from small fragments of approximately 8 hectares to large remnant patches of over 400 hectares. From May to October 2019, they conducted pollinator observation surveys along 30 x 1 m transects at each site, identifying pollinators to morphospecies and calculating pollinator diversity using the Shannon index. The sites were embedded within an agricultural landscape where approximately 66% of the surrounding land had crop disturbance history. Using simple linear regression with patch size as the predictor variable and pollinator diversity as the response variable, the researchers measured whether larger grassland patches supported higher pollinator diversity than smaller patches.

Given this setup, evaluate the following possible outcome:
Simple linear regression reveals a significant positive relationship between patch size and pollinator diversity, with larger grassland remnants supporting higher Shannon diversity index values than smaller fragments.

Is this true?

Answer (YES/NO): NO